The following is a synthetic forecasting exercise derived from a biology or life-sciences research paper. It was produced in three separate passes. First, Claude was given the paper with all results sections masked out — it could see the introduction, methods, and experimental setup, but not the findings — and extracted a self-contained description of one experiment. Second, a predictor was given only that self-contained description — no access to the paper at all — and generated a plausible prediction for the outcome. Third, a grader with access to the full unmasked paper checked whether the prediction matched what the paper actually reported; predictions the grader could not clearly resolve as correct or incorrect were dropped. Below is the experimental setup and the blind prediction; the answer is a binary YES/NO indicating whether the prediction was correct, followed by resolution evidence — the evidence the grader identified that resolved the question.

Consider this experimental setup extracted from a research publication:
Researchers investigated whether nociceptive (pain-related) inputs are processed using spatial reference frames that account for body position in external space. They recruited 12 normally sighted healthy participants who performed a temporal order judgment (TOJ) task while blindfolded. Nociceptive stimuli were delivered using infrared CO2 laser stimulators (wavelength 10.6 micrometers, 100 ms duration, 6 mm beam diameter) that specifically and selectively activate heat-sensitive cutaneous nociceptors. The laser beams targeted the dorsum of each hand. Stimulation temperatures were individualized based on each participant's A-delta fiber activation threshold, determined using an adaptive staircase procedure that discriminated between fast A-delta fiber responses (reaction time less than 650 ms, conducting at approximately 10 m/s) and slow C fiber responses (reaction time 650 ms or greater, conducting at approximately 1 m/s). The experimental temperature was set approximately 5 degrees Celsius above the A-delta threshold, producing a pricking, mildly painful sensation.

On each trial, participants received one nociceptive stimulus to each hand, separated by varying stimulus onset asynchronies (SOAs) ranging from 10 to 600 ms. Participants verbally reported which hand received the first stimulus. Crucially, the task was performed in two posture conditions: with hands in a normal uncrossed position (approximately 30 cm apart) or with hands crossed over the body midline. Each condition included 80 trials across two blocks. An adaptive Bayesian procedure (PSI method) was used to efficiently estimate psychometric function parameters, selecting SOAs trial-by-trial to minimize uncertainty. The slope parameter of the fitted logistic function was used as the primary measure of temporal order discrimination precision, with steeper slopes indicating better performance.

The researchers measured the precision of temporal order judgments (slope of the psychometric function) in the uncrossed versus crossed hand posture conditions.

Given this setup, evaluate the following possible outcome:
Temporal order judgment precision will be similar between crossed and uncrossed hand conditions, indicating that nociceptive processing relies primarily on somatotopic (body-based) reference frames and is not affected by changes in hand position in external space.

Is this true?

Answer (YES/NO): NO